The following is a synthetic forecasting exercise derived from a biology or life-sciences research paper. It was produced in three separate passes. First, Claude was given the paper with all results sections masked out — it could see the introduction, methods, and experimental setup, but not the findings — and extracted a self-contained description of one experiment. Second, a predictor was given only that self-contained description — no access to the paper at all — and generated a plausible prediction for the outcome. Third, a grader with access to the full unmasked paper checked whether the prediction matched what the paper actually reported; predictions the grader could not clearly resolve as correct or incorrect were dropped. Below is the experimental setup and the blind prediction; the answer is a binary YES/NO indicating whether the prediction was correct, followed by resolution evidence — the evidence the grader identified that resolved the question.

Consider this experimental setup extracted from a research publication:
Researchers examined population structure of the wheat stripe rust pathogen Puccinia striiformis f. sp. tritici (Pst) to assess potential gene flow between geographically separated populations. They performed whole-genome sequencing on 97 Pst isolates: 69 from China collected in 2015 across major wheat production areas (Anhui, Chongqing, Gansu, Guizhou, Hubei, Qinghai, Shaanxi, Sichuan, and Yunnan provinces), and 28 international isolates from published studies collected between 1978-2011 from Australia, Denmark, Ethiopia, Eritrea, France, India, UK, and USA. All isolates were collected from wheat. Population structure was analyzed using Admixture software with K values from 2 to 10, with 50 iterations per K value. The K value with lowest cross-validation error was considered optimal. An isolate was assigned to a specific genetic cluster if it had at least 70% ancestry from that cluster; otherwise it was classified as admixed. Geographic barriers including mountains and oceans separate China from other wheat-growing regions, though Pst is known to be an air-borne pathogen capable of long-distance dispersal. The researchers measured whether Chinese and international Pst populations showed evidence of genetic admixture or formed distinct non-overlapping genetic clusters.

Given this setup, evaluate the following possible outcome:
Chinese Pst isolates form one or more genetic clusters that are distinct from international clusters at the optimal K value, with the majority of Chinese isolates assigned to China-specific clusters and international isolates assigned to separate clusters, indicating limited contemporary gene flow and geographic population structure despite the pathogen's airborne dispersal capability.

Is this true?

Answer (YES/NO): YES